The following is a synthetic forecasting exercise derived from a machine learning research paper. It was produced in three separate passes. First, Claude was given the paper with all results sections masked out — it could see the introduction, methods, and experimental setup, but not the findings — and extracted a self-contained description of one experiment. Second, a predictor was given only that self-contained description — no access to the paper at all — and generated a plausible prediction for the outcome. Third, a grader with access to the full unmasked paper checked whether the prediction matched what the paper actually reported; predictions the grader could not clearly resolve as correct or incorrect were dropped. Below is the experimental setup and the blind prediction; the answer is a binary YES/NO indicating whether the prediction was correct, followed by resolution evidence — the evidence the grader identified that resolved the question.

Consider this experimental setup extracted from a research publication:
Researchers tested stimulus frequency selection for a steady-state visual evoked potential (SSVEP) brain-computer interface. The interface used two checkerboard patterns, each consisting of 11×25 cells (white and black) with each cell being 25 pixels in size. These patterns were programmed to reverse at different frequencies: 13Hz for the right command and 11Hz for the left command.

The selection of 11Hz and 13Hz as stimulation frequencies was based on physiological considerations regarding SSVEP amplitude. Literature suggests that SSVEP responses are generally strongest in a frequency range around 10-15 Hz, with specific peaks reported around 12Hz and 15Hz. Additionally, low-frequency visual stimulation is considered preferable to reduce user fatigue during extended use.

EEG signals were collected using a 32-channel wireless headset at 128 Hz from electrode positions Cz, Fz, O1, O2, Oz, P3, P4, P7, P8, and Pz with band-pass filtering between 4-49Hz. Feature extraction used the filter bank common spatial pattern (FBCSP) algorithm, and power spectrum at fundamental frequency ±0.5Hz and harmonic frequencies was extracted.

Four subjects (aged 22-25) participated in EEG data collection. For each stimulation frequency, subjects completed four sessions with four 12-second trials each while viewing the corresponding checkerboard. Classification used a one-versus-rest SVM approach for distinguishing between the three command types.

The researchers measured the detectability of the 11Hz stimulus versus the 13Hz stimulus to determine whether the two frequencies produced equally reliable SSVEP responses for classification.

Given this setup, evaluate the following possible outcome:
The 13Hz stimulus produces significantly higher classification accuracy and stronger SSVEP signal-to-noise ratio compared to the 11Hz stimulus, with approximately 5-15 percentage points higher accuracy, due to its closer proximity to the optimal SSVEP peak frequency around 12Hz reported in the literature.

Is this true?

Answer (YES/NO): NO